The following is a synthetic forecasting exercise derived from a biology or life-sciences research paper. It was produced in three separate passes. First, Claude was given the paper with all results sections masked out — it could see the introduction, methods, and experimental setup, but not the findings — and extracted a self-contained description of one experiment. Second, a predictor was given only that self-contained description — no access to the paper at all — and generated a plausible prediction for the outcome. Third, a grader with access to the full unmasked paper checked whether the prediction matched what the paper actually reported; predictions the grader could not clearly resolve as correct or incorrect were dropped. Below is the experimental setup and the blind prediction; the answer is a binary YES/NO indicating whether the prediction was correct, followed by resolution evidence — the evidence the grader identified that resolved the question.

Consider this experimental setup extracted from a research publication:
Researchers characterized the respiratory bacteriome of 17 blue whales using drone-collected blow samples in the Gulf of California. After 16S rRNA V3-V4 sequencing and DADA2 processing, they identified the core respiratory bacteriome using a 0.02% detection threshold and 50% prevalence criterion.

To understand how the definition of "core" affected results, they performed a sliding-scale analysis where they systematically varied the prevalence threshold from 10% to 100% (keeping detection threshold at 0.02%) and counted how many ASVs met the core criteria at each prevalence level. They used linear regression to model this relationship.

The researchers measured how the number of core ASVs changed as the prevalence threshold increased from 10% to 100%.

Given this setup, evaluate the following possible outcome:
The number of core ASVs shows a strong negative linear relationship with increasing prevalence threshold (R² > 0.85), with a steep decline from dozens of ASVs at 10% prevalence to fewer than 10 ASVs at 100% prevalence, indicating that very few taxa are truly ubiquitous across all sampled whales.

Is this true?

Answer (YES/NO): NO